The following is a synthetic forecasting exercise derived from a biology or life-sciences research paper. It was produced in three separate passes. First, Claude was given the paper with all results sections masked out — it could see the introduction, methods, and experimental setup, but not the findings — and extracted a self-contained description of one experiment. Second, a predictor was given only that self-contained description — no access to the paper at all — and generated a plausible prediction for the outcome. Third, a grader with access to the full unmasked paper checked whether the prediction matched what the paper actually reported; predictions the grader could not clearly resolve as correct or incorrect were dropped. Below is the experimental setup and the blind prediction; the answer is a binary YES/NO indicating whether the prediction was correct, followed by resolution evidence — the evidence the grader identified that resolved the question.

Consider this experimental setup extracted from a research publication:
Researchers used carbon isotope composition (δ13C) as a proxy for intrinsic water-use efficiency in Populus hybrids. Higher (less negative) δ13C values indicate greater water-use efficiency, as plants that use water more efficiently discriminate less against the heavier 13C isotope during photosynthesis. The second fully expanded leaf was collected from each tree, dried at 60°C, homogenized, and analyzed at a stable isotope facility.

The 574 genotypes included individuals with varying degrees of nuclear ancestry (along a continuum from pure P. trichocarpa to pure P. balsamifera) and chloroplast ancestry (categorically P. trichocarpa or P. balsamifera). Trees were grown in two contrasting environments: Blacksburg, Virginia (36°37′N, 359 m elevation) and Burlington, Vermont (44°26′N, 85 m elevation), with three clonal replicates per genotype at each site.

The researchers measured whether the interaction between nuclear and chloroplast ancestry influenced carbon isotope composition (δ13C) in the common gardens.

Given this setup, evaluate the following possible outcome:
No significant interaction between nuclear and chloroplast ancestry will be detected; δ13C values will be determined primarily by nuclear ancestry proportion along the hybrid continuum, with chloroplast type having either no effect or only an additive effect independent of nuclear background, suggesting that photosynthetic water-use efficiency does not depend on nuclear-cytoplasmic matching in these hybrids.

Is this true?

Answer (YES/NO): NO